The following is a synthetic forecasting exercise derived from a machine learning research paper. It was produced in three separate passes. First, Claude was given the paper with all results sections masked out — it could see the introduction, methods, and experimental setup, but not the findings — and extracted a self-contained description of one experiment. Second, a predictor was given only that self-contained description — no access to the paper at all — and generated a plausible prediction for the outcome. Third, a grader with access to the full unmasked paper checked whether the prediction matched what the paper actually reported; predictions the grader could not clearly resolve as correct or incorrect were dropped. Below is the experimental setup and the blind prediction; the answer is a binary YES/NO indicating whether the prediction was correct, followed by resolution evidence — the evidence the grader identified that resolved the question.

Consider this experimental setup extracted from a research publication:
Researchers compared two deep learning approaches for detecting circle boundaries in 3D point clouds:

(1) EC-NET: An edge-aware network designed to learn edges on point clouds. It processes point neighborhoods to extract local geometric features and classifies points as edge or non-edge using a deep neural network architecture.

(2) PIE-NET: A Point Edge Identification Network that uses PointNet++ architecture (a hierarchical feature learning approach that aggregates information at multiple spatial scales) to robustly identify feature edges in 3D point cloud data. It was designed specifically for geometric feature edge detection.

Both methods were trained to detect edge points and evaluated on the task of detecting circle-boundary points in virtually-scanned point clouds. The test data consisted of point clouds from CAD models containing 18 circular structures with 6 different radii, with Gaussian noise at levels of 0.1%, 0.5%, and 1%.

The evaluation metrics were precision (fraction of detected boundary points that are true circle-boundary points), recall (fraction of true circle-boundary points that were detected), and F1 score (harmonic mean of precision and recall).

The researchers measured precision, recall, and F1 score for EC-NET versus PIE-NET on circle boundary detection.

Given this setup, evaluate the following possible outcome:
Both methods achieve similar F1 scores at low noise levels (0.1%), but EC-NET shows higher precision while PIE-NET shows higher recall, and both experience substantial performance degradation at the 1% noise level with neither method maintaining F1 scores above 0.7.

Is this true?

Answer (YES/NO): NO